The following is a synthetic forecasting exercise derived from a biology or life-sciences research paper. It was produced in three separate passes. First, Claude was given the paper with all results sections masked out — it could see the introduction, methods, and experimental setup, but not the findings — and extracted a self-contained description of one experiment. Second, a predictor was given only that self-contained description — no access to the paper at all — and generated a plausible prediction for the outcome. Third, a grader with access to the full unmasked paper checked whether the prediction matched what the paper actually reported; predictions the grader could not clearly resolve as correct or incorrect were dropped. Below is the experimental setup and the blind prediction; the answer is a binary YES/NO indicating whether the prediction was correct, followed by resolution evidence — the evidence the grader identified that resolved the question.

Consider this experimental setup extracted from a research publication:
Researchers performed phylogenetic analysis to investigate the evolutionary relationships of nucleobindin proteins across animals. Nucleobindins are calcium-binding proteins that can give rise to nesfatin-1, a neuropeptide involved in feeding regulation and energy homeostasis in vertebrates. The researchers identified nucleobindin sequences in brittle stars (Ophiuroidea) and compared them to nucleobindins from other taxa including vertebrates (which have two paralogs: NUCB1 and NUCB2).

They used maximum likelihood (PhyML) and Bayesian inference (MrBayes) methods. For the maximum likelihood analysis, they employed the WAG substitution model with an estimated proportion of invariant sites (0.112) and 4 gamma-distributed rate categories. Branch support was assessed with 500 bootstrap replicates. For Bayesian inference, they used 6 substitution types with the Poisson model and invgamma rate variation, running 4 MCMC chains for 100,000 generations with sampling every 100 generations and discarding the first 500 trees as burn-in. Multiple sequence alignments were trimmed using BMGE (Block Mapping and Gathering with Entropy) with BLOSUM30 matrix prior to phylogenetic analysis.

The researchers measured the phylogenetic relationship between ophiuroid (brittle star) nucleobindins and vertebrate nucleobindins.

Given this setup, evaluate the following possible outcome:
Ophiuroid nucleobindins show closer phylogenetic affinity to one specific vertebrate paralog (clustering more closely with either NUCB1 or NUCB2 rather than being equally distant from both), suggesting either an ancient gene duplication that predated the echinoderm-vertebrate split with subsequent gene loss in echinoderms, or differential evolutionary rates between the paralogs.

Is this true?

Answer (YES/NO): NO